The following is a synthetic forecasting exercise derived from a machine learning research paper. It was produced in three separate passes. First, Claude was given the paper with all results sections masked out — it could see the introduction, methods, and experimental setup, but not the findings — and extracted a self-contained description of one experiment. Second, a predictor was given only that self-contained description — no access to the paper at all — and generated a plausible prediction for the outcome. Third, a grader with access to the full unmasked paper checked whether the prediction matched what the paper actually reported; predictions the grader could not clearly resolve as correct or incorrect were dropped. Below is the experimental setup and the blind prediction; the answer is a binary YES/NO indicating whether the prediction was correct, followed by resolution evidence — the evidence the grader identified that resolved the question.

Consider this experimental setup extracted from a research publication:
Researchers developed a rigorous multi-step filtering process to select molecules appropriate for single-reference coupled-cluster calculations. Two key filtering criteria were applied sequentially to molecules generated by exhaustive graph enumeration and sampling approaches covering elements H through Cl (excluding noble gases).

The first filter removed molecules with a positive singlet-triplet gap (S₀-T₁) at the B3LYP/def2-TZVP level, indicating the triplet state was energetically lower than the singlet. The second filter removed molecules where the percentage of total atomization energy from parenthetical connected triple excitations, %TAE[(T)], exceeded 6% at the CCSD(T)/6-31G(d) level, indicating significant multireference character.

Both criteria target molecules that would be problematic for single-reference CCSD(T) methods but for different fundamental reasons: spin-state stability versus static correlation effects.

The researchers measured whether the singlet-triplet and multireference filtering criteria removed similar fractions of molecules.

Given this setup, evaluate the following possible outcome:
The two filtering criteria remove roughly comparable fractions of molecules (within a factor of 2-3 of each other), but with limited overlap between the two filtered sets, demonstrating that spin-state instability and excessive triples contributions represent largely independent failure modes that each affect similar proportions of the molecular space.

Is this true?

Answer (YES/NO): YES